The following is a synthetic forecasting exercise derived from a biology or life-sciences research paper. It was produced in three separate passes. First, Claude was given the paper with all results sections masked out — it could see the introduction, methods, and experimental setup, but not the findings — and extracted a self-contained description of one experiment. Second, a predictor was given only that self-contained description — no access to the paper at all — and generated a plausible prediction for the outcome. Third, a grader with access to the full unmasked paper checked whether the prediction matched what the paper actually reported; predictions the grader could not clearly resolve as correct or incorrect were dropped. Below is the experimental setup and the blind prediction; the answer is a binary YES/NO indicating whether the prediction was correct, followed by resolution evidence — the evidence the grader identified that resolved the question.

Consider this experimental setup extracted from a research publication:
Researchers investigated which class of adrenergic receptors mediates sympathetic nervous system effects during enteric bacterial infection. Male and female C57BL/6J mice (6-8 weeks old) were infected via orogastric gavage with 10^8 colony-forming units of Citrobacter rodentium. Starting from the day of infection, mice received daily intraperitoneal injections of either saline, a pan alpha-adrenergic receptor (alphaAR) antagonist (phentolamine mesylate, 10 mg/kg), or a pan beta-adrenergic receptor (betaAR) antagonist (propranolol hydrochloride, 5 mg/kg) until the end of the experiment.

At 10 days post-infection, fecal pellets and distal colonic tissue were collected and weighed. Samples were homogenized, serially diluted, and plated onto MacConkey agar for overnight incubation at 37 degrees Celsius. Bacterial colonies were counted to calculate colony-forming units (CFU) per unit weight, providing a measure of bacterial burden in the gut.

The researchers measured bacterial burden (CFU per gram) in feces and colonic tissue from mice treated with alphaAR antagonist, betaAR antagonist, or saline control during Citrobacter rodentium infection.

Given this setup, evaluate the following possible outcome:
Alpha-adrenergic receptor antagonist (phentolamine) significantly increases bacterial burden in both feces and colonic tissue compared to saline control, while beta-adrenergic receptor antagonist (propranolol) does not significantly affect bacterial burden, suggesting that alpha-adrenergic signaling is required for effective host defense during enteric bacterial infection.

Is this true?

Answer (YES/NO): NO